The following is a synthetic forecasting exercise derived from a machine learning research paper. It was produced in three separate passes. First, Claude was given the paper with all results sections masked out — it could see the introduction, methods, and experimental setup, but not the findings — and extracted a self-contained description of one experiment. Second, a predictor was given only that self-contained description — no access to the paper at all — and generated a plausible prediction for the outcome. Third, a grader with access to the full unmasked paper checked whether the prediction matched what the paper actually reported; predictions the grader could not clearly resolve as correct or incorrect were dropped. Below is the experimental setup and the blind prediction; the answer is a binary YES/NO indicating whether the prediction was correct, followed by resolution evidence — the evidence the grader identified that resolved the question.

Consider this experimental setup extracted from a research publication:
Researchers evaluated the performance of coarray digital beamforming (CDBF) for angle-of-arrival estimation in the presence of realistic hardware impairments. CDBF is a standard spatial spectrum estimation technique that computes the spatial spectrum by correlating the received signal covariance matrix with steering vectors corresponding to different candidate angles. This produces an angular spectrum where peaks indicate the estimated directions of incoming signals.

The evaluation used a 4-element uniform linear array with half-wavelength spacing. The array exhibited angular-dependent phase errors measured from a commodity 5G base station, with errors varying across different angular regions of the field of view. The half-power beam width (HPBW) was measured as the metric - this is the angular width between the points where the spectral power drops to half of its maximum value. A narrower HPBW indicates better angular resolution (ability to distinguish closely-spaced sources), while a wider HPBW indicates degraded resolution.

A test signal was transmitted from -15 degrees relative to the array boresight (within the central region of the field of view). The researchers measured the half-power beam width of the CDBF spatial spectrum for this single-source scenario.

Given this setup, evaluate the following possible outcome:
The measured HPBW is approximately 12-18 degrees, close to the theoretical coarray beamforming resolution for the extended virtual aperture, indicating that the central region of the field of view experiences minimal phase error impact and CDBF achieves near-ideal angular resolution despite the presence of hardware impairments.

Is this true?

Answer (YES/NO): YES